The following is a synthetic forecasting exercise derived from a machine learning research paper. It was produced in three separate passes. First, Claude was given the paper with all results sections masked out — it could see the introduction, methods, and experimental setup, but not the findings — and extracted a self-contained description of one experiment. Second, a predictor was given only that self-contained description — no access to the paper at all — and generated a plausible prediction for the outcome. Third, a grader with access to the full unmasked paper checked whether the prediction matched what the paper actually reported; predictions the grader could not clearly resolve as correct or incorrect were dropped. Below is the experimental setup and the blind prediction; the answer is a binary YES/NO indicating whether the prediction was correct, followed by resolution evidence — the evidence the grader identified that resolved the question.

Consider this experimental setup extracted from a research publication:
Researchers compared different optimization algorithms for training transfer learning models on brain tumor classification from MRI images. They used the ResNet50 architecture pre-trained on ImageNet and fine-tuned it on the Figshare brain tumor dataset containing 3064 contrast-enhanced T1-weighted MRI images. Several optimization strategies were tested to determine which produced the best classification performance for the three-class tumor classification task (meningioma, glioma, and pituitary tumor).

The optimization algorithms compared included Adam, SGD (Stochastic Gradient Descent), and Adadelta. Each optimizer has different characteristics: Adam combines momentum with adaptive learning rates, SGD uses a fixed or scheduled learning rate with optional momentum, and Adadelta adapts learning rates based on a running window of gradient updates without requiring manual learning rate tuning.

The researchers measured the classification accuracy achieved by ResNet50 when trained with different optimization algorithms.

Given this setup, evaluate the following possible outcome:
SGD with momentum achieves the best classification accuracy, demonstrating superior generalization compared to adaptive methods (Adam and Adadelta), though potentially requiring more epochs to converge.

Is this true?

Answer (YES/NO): NO